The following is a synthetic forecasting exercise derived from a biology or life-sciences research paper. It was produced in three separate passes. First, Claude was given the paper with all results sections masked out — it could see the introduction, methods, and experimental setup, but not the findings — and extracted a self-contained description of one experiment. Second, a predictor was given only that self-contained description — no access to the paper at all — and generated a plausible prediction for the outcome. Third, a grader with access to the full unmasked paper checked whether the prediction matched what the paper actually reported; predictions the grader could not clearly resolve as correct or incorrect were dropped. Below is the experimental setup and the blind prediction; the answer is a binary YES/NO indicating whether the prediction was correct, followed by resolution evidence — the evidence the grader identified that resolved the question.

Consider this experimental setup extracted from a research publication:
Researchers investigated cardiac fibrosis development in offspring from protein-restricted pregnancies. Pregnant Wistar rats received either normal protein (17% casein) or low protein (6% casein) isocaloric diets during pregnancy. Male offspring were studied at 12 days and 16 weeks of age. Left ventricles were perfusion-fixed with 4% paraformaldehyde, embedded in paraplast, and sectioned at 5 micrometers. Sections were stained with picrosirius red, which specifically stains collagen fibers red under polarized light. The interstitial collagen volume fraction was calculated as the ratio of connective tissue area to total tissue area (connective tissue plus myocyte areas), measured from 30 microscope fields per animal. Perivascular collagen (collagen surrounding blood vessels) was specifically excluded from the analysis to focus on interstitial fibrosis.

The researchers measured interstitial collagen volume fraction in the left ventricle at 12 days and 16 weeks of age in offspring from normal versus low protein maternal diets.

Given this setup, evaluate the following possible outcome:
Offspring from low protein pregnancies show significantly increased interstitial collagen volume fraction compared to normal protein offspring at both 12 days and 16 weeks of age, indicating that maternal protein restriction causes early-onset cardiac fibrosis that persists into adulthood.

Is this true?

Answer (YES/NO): NO